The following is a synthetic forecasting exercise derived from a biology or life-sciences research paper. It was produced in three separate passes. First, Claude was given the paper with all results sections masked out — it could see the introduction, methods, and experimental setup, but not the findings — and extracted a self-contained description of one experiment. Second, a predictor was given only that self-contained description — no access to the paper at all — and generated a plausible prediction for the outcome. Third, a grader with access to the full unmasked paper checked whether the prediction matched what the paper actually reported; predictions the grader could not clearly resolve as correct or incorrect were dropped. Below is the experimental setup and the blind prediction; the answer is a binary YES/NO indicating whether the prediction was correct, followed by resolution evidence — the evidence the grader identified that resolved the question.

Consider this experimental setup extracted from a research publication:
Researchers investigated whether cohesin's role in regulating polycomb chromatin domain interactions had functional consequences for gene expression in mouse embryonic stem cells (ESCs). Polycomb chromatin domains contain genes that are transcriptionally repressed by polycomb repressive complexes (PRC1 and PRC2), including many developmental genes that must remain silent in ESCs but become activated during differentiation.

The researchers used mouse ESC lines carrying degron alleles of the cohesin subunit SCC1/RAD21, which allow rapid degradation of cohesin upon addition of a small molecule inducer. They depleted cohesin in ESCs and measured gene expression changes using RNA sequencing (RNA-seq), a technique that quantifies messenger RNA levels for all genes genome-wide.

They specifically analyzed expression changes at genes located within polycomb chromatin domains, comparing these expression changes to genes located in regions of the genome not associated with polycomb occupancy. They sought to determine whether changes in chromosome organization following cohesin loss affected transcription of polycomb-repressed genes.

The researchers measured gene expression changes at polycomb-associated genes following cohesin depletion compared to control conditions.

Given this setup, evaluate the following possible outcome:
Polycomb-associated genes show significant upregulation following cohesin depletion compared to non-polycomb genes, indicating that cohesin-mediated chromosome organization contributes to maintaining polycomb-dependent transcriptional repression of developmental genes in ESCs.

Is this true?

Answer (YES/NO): NO